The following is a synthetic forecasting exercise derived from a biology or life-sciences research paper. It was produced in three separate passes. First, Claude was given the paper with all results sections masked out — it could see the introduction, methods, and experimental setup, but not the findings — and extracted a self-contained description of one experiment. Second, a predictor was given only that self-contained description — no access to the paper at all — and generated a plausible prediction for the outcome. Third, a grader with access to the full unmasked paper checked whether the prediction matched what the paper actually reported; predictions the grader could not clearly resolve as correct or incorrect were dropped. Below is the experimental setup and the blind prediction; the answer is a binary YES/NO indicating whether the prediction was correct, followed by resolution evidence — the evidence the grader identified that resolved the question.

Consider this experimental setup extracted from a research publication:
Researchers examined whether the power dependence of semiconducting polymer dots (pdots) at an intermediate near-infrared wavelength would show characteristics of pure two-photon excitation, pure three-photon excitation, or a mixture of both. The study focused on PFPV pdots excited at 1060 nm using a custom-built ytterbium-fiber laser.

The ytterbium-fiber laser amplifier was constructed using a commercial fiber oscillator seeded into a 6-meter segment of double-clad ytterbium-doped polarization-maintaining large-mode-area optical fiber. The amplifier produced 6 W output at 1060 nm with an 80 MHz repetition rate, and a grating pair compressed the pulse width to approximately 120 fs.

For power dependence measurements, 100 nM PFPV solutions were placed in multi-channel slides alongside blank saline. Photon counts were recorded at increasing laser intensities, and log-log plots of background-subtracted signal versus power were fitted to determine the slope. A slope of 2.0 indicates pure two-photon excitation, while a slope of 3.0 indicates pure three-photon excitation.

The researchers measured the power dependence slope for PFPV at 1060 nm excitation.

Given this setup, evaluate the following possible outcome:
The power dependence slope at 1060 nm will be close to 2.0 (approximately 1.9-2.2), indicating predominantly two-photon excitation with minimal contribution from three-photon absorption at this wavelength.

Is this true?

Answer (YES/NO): NO